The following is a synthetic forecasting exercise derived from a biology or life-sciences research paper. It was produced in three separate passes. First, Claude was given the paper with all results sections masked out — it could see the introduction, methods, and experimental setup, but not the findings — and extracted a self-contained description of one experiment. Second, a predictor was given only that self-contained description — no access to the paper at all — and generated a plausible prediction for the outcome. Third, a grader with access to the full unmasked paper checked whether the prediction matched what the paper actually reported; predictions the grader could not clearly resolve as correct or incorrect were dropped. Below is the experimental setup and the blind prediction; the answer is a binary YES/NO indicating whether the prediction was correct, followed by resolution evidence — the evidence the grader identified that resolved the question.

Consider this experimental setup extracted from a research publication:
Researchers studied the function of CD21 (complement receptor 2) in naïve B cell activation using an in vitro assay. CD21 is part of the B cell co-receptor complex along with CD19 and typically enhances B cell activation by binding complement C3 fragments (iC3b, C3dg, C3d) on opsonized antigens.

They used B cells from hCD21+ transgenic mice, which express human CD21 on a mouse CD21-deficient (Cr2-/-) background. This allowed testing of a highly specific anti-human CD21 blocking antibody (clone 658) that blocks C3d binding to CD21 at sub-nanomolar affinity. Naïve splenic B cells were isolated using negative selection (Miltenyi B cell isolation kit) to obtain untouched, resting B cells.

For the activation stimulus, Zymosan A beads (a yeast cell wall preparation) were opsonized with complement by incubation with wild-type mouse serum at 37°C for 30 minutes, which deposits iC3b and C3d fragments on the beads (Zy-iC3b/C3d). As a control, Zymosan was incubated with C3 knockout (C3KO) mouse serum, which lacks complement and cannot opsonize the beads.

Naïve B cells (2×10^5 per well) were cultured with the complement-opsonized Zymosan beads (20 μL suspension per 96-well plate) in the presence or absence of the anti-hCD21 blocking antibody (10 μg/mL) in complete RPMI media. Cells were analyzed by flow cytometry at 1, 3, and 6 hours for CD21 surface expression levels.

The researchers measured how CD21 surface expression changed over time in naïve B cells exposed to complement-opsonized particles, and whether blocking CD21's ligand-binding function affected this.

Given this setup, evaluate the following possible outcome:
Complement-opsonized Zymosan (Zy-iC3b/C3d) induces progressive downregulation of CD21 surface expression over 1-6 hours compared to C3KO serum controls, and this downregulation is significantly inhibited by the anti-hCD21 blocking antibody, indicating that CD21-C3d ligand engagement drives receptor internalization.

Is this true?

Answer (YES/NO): YES